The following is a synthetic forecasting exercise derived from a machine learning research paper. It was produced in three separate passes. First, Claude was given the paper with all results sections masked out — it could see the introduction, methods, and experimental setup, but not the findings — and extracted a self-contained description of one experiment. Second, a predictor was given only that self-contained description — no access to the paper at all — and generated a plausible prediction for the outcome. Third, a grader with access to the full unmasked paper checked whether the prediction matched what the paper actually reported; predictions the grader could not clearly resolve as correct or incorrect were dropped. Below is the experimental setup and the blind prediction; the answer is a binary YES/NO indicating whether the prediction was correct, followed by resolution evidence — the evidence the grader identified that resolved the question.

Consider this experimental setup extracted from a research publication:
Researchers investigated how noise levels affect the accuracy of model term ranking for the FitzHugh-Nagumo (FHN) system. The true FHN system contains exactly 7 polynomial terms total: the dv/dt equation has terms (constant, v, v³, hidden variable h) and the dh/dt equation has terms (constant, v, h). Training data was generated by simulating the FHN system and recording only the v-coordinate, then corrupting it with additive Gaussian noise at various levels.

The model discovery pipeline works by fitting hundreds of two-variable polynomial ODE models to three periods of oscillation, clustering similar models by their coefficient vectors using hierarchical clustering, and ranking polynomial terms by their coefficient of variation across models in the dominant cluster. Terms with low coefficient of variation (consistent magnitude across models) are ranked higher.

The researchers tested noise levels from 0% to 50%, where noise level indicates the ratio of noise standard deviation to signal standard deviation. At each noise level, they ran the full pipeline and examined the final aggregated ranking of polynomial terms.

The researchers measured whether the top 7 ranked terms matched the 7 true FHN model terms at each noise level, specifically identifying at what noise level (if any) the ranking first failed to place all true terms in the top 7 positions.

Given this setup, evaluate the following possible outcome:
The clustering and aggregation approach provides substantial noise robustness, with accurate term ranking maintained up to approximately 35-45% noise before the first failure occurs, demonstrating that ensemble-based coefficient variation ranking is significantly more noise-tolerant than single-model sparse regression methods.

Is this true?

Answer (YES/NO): NO